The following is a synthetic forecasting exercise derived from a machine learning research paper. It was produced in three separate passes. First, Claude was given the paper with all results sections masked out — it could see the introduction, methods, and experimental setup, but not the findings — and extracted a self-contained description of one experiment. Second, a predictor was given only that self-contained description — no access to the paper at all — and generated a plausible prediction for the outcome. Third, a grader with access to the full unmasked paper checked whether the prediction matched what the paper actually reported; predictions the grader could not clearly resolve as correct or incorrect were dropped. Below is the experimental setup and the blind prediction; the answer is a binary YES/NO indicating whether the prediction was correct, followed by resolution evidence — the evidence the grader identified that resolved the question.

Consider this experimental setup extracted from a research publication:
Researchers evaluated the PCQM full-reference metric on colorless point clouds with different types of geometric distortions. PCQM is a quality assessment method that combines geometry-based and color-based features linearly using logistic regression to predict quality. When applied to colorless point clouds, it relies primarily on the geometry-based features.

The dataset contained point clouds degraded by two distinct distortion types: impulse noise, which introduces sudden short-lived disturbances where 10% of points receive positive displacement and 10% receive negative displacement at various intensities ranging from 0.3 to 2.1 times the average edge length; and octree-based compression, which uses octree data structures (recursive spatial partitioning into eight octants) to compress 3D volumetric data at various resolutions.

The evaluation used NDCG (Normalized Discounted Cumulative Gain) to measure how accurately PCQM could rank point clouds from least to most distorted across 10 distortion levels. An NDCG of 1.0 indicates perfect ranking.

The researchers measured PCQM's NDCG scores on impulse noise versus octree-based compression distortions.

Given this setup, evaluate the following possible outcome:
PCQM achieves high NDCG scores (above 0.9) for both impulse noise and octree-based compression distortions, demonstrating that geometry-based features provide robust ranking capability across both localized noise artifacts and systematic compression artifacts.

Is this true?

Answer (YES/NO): YES